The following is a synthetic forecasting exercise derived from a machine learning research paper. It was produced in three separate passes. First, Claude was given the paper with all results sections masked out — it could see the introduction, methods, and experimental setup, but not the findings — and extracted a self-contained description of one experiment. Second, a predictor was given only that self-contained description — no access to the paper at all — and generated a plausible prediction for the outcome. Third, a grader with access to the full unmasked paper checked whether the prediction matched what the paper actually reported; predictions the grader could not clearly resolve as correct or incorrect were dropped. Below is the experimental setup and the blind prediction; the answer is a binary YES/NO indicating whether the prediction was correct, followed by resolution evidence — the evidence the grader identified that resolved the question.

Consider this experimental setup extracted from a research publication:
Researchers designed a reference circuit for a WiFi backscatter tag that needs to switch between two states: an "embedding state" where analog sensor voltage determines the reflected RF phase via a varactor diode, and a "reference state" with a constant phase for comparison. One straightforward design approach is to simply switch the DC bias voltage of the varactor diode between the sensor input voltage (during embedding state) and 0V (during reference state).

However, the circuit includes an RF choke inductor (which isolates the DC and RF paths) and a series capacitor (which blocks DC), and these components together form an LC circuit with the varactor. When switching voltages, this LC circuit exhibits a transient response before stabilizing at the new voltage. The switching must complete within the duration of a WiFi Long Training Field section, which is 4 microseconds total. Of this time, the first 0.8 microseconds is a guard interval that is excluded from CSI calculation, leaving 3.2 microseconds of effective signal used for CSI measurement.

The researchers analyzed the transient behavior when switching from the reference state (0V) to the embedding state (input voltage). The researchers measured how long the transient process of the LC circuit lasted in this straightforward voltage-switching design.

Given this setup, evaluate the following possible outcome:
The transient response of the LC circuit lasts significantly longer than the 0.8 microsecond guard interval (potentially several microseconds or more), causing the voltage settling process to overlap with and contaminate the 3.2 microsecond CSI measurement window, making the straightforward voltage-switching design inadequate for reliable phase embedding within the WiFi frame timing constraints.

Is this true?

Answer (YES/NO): YES